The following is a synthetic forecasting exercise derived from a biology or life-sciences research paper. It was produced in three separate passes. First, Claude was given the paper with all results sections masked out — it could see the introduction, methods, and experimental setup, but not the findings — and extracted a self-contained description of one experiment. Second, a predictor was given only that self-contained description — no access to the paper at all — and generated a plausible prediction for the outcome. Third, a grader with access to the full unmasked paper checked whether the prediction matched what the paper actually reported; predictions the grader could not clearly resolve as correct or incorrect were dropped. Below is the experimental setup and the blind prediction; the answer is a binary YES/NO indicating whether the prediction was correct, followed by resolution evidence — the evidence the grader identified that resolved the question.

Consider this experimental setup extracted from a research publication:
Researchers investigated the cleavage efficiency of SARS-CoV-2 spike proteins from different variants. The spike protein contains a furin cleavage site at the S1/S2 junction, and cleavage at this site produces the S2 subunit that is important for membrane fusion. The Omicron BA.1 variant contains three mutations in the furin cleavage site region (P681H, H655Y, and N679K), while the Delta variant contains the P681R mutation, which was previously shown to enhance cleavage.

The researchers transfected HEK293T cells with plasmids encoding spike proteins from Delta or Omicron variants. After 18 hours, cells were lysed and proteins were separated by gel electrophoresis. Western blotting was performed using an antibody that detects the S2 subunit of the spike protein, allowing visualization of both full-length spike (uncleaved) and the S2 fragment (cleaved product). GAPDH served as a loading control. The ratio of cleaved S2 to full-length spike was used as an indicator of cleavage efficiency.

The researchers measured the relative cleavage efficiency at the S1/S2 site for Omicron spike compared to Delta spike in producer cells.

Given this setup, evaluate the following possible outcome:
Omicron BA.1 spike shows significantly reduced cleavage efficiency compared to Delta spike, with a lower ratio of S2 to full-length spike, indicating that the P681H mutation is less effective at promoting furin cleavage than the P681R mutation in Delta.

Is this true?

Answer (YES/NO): YES